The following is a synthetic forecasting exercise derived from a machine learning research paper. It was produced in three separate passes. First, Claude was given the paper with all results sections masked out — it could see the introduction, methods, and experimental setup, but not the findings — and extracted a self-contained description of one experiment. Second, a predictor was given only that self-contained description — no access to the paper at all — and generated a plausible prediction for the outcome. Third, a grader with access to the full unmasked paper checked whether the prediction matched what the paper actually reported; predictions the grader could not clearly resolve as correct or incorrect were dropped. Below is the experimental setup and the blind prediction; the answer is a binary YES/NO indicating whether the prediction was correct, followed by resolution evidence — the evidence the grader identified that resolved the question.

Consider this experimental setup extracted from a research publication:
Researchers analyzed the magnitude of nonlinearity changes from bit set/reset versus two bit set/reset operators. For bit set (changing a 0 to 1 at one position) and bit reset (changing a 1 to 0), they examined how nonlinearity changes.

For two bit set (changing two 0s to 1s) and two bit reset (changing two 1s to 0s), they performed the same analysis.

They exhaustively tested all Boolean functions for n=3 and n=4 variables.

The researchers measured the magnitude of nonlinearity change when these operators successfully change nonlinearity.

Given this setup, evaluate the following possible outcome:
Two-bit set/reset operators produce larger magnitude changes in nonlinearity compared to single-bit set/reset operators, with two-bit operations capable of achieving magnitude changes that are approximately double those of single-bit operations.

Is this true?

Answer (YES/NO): YES